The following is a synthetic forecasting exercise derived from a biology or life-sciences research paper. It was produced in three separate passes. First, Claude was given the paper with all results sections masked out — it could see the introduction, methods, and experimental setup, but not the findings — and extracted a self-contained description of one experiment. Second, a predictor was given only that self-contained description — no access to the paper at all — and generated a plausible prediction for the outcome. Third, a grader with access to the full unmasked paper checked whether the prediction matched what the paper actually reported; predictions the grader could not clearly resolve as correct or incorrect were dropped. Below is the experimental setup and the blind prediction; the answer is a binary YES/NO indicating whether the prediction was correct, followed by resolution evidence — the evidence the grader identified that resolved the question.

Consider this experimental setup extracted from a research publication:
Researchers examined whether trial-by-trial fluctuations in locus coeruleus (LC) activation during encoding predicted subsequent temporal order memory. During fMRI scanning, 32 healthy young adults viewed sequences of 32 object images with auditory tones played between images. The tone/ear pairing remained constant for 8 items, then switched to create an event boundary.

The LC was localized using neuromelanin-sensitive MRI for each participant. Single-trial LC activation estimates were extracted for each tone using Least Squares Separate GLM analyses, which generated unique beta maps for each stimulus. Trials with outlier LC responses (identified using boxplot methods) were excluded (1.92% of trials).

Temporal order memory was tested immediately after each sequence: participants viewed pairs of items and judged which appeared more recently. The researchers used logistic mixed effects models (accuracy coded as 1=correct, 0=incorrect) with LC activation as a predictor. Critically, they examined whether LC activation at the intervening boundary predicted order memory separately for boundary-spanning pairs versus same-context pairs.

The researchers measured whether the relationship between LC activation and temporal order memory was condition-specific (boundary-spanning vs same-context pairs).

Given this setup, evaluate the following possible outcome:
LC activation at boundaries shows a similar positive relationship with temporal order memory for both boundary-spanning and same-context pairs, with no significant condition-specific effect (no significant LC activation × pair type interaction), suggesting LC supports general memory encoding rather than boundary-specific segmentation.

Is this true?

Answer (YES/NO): NO